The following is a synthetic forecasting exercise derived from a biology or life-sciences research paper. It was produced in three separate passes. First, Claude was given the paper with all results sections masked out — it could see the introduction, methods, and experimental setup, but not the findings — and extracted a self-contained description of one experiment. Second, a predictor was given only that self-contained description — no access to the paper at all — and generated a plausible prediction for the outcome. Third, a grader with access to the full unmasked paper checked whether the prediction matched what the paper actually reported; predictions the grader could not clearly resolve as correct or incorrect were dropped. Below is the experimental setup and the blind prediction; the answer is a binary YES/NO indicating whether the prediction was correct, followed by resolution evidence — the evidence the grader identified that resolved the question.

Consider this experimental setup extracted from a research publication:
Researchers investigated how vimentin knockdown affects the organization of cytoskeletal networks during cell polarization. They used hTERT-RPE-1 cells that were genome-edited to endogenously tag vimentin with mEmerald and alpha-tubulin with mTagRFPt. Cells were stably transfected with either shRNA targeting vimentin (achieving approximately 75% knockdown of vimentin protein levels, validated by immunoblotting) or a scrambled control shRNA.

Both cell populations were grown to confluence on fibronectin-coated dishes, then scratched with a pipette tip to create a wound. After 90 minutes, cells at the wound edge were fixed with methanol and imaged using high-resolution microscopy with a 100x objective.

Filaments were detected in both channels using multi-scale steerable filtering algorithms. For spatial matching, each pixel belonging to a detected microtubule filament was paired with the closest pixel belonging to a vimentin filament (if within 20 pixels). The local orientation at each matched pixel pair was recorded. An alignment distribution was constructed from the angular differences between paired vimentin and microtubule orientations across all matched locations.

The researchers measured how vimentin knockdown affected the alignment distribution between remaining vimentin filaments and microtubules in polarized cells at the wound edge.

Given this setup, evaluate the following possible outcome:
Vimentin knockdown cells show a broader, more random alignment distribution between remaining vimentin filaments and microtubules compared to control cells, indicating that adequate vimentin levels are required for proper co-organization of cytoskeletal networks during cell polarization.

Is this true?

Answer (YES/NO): NO